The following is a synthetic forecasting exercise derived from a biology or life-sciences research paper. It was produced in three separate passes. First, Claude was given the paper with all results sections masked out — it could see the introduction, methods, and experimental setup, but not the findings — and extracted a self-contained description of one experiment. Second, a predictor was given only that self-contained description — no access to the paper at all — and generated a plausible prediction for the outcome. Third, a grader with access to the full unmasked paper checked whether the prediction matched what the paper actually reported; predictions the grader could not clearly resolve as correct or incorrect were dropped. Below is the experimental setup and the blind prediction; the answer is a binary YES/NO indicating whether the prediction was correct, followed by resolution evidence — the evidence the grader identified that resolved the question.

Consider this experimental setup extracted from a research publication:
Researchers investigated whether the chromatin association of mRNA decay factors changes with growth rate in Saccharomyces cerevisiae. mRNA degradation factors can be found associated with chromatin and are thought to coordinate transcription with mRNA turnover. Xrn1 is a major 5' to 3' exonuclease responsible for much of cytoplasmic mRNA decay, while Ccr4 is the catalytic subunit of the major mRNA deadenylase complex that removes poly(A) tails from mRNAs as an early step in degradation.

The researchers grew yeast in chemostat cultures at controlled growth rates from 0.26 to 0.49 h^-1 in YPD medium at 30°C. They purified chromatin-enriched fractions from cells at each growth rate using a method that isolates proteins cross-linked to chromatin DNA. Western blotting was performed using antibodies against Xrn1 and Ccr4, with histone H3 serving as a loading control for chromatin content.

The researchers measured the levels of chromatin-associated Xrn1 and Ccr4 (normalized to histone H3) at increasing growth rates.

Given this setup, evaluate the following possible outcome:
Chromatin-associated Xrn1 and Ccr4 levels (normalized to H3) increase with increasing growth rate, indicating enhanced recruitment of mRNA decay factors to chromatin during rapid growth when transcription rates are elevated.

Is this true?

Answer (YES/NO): YES